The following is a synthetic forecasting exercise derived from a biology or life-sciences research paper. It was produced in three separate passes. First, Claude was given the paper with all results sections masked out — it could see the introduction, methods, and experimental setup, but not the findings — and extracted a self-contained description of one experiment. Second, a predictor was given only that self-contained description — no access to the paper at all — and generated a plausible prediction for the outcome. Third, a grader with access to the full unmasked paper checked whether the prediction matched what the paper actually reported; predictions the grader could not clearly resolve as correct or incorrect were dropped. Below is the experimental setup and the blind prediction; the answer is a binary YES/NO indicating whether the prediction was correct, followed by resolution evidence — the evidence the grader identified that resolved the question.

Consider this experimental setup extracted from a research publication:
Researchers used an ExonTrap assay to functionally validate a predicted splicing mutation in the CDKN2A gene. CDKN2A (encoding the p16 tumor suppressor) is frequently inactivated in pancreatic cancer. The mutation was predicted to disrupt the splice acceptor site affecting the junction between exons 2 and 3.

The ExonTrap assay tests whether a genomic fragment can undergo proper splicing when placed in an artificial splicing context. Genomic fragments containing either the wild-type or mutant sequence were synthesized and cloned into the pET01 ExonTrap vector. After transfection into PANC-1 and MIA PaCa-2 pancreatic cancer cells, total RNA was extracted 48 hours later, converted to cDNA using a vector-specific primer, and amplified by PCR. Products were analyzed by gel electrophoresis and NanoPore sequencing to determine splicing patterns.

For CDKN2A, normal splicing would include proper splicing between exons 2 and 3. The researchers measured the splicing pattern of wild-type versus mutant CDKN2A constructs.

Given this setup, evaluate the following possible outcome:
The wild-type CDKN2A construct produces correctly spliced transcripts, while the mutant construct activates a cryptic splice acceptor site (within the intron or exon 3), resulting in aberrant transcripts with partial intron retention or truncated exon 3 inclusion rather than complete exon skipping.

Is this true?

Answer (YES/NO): NO